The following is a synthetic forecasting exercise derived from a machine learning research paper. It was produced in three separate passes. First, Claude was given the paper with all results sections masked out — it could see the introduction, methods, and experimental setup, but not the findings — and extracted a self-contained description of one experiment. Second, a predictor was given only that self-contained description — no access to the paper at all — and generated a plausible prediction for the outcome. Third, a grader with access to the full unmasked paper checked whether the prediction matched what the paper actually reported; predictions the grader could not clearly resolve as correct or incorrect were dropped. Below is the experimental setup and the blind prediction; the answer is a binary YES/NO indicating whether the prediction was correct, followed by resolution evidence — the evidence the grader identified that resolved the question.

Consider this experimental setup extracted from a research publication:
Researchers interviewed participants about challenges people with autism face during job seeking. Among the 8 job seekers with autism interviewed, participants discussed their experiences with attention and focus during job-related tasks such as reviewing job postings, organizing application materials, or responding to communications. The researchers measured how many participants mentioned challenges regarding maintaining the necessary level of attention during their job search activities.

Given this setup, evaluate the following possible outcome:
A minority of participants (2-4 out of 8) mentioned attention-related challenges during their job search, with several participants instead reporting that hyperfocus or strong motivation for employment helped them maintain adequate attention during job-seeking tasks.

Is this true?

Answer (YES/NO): NO